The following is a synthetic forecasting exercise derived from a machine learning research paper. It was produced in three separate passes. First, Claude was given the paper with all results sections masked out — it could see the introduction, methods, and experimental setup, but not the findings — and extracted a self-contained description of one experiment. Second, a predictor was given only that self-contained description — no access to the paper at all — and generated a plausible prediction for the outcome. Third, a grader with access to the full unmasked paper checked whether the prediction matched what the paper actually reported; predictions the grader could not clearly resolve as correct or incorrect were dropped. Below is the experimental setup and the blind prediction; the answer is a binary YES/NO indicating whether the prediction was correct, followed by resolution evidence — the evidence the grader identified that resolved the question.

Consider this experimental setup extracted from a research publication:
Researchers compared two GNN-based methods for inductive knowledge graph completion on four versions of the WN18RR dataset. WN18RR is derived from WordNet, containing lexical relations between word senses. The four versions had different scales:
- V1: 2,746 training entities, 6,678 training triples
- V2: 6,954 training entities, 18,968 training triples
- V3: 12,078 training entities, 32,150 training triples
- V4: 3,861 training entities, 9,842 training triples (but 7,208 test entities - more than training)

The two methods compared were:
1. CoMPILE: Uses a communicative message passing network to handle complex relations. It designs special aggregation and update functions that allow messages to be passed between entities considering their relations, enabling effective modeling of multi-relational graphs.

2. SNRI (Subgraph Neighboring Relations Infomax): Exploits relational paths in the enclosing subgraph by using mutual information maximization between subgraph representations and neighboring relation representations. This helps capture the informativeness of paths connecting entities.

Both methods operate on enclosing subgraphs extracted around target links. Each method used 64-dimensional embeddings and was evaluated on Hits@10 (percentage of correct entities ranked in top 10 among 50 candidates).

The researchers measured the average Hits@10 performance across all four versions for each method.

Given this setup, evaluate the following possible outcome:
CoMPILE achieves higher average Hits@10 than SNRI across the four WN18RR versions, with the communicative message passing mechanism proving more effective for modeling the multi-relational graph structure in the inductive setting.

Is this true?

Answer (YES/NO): NO